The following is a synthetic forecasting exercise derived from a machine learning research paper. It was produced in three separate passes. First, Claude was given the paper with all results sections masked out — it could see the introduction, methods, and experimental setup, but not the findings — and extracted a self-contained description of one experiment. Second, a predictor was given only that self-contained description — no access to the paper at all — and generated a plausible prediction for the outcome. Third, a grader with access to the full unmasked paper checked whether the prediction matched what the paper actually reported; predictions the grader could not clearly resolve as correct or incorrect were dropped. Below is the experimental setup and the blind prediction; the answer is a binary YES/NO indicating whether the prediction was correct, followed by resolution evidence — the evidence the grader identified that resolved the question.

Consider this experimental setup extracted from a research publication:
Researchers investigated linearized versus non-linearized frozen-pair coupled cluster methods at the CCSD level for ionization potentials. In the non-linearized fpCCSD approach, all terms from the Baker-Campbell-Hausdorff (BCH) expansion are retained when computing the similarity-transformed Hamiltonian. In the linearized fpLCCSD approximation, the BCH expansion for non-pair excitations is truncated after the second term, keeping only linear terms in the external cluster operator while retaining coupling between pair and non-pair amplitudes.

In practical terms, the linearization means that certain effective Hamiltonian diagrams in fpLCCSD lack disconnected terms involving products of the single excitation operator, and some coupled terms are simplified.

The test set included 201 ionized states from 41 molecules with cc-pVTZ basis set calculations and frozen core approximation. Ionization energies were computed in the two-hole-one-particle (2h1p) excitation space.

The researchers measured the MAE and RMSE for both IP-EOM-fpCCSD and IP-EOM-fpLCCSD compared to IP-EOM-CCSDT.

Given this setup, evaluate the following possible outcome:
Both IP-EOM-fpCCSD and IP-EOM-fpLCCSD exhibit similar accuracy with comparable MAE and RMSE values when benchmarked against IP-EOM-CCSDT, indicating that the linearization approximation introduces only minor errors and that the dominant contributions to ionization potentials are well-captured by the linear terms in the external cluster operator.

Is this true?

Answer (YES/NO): YES